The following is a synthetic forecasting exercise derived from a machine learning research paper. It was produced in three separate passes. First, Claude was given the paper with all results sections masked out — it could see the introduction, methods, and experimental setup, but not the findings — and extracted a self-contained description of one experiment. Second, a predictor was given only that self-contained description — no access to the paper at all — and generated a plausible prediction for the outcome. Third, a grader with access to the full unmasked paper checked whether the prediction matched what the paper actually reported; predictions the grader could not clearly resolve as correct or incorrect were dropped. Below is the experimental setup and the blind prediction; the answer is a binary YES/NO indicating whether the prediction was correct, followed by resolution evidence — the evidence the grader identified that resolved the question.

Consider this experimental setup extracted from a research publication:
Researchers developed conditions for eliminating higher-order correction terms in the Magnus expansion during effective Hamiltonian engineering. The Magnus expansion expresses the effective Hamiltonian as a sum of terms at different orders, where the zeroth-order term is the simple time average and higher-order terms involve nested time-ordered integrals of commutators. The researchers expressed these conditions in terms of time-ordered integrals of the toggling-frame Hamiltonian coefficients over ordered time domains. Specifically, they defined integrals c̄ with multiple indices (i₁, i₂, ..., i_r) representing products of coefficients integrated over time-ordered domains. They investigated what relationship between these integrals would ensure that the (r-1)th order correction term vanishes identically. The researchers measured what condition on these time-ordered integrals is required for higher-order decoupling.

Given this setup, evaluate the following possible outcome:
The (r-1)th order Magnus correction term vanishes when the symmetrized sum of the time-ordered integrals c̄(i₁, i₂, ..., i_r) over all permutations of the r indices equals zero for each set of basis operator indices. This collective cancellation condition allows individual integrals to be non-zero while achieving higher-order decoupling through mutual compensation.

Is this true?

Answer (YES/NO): NO